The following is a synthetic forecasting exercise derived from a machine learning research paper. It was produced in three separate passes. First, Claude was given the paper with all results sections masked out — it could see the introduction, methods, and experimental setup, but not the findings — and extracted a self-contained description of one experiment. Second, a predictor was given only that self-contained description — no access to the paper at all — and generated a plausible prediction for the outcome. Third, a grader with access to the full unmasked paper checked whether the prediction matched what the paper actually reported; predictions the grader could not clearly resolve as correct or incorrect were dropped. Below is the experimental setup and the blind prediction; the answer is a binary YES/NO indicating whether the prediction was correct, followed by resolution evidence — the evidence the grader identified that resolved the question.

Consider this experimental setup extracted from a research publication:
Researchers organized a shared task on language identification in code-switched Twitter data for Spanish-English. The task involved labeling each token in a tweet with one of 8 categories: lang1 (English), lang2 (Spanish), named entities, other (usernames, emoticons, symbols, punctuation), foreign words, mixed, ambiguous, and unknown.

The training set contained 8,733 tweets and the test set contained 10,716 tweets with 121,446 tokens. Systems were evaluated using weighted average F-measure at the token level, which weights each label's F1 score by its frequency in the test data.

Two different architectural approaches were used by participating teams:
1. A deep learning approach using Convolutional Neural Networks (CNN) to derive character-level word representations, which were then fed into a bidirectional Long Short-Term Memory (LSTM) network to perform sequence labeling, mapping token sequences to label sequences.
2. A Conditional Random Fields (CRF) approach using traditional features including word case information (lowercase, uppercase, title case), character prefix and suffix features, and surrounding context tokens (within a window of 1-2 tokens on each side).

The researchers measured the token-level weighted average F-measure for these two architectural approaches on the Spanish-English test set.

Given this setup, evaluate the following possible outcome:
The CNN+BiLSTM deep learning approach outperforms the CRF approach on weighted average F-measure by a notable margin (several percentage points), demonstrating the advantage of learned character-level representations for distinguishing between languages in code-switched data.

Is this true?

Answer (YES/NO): NO